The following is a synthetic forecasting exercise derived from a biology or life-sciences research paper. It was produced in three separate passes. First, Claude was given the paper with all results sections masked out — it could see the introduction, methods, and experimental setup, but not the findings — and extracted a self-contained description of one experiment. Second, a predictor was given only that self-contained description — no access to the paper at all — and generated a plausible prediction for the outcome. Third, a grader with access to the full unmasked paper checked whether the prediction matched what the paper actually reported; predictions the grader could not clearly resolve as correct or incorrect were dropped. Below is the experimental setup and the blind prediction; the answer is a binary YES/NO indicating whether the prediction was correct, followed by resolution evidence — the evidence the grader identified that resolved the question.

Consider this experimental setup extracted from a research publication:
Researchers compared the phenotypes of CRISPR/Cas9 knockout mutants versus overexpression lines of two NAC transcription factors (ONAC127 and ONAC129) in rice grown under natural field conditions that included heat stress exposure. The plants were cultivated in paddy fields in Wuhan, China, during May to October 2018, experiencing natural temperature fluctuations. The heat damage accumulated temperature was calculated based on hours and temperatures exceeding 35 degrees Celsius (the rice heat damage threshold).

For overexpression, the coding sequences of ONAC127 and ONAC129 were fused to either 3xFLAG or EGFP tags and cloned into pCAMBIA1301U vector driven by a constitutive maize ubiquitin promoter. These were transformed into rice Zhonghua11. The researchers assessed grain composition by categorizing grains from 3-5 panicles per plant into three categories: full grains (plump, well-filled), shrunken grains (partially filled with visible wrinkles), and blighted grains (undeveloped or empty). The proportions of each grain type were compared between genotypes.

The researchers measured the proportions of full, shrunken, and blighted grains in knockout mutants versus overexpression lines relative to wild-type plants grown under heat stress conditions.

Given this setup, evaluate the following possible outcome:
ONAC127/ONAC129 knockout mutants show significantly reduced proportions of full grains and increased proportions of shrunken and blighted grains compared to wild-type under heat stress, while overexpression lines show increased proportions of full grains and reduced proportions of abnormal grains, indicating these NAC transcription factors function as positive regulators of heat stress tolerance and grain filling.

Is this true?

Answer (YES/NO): NO